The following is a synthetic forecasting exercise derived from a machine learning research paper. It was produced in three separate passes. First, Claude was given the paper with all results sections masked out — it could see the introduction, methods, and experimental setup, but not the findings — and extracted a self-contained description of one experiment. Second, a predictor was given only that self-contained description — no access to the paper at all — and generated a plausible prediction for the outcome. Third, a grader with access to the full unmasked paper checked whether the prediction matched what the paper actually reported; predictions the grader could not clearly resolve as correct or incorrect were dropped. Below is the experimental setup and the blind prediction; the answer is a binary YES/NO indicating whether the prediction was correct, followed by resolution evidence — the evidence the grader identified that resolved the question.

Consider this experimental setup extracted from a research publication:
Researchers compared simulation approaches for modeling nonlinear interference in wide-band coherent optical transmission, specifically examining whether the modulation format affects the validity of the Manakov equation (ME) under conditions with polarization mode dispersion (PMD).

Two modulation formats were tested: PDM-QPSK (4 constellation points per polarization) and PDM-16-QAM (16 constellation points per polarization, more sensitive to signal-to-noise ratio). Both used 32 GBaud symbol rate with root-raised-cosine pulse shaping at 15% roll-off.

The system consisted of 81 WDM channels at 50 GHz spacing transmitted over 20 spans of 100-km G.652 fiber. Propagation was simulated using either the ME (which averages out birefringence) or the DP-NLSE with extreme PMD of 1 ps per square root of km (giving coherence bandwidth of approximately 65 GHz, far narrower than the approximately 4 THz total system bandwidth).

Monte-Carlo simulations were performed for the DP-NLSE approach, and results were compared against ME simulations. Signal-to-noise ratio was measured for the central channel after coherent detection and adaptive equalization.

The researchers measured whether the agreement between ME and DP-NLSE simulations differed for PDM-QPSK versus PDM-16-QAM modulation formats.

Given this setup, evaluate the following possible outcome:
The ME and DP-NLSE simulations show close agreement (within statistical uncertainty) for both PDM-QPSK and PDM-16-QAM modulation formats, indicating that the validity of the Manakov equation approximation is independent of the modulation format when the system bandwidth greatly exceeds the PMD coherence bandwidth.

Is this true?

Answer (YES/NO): NO